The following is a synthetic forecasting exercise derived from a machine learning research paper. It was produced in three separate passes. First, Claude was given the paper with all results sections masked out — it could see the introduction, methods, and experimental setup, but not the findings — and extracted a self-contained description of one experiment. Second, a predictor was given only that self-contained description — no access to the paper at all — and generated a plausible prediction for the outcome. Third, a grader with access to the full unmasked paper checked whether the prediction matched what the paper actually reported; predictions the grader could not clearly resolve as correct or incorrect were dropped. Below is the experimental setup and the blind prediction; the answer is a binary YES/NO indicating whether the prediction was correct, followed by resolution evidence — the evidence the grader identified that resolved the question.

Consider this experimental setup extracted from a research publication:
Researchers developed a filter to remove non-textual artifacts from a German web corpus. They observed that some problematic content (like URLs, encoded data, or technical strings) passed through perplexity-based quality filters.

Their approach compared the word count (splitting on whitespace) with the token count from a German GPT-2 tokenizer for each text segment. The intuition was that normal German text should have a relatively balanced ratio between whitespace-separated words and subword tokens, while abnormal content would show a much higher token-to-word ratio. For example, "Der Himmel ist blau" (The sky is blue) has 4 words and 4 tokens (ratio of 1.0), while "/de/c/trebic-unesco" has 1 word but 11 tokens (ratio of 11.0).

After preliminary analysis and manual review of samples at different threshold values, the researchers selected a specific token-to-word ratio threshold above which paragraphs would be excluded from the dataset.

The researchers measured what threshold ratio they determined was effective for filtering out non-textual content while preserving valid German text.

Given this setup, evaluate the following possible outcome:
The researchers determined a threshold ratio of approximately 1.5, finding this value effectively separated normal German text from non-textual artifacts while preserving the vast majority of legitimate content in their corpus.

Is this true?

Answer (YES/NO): NO